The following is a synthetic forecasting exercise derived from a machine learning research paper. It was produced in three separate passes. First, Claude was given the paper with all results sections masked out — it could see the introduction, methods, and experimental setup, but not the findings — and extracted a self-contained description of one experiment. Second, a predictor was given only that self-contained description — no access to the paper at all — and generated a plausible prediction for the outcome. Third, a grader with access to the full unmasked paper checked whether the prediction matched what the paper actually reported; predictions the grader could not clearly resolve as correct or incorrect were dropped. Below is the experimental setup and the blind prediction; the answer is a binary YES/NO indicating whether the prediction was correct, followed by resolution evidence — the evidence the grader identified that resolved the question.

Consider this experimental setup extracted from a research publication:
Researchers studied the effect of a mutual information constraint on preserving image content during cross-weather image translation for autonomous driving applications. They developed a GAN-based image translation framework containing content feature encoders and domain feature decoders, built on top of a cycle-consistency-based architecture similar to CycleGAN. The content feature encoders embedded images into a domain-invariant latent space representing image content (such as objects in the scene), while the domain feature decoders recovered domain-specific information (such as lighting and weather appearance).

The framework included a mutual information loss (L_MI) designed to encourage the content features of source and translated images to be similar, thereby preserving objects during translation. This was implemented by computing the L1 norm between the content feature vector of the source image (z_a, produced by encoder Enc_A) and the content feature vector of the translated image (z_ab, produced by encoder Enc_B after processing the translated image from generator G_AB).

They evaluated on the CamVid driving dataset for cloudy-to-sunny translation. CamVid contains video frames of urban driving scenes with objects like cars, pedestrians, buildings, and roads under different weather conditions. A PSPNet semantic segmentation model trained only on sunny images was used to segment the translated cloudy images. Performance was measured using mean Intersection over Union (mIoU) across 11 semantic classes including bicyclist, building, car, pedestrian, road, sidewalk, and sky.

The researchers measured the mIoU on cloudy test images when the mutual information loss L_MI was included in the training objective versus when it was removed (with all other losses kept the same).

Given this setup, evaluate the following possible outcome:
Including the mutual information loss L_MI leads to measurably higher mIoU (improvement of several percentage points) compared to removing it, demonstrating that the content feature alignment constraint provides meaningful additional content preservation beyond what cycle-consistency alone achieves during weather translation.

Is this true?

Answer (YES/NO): YES